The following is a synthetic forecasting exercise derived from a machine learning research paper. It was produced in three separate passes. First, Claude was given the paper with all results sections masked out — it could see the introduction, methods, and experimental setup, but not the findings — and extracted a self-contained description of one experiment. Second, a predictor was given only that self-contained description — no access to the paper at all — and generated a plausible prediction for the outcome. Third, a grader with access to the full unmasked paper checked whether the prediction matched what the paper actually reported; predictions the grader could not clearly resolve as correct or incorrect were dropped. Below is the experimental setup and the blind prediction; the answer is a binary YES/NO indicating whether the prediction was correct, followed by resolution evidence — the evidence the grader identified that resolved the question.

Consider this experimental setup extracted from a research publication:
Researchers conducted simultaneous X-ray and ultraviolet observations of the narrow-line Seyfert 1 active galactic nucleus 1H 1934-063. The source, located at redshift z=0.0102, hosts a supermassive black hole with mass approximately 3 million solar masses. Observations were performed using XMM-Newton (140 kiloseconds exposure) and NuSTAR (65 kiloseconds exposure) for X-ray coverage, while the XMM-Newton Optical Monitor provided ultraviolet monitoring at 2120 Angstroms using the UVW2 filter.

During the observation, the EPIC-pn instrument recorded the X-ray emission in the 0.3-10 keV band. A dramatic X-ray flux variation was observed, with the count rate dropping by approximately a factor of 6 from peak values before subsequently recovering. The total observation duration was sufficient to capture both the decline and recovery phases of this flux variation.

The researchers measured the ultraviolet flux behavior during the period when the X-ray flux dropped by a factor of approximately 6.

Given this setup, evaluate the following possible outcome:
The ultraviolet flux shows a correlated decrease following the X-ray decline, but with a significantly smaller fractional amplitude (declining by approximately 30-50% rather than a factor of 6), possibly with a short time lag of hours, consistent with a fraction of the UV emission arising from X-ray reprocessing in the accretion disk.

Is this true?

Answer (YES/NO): NO